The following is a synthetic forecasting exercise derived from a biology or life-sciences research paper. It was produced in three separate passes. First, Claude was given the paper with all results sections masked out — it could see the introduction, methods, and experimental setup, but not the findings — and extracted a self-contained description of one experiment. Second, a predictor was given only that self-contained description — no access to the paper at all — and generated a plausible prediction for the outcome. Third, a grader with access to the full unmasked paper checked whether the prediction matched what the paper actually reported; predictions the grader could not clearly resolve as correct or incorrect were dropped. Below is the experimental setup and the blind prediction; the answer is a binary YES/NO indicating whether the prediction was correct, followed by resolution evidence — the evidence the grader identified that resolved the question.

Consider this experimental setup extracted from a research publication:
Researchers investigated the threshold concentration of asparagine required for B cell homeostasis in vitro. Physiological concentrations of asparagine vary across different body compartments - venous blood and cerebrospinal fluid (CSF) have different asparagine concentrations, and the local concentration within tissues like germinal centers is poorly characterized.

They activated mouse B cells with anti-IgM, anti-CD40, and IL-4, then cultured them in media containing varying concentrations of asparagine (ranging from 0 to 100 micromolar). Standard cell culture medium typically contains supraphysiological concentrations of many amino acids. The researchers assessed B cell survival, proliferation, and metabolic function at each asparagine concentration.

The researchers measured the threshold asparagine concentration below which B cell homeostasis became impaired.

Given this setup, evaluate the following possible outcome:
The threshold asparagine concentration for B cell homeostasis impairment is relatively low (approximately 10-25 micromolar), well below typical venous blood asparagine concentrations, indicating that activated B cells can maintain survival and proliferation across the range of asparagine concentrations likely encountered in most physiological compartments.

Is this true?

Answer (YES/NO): YES